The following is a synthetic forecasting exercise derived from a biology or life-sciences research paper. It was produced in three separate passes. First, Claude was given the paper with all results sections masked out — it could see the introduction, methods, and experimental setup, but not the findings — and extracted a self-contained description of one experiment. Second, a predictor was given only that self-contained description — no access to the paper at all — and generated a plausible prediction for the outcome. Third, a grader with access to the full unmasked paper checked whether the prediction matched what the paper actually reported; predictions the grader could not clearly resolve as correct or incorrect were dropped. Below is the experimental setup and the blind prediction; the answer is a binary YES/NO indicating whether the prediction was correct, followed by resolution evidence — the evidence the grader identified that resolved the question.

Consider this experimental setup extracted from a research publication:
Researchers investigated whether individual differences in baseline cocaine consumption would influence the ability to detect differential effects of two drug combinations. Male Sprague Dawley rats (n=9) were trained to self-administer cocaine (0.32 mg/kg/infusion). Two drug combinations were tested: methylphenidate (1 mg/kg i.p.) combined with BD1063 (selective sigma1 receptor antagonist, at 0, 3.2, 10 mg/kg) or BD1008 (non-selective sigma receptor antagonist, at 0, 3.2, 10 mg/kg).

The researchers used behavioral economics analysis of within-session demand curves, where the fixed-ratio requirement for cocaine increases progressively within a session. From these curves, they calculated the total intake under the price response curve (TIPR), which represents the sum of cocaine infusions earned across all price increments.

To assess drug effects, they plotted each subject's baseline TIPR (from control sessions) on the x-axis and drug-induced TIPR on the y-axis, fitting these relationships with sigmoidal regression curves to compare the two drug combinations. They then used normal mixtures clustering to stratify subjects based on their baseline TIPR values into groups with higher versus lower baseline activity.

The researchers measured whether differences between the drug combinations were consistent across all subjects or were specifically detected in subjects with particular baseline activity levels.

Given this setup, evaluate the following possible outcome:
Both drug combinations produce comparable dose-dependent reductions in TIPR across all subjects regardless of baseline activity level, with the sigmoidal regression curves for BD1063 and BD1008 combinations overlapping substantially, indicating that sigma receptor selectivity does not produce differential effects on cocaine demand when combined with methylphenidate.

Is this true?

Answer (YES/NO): NO